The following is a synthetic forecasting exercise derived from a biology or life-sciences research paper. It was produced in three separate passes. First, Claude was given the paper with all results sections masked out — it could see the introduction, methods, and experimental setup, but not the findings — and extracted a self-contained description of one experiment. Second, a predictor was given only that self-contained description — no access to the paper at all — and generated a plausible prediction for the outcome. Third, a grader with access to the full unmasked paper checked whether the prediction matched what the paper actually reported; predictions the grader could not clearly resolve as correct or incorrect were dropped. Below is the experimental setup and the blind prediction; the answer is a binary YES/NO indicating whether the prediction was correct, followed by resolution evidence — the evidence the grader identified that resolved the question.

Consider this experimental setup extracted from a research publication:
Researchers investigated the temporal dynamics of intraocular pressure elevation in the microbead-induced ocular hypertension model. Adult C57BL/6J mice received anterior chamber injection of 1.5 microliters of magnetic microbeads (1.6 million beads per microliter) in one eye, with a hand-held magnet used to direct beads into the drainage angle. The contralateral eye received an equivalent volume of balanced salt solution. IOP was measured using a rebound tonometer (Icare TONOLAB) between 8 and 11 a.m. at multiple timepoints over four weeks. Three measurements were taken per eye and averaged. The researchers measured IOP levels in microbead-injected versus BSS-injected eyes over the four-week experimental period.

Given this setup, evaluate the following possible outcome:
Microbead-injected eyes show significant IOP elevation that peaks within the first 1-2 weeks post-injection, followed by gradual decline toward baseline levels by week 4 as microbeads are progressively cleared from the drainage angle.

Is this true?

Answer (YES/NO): NO